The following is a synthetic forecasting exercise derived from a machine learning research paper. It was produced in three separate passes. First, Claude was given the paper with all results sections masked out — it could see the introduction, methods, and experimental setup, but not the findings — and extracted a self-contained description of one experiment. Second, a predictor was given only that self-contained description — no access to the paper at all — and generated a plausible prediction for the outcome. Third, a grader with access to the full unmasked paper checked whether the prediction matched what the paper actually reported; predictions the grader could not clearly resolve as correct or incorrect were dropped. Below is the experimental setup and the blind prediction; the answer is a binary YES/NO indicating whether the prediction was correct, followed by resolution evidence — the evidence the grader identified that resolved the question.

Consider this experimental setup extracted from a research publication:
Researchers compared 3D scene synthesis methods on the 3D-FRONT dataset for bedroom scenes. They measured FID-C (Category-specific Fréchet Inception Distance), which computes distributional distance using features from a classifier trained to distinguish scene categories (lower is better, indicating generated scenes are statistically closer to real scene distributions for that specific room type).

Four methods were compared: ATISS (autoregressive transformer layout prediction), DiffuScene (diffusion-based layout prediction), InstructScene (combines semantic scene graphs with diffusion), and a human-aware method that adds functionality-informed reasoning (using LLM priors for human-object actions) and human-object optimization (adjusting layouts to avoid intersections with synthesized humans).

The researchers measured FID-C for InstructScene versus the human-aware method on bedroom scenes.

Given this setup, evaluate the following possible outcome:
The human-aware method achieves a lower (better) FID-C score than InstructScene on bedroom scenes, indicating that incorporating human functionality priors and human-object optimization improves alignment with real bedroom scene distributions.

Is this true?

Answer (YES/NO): NO